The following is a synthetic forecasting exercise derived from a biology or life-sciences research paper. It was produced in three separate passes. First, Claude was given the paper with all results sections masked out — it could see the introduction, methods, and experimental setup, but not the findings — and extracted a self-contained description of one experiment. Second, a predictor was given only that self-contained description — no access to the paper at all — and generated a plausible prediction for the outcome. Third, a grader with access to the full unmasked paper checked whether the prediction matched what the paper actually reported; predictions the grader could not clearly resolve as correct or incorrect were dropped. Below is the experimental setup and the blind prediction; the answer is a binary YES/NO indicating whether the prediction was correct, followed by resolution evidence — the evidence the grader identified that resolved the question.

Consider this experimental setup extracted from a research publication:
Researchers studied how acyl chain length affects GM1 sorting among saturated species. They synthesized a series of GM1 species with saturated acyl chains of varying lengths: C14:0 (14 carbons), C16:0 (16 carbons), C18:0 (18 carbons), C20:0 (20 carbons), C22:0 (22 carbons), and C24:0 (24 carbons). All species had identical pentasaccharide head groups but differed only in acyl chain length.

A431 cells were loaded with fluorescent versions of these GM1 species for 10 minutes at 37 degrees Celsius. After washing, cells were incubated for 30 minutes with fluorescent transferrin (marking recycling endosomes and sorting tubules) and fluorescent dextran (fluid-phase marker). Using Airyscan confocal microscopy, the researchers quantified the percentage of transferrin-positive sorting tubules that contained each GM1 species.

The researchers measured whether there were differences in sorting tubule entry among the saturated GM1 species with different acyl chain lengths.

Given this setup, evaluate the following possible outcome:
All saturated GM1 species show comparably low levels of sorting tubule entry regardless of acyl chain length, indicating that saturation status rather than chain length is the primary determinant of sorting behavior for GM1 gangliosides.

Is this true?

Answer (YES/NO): NO